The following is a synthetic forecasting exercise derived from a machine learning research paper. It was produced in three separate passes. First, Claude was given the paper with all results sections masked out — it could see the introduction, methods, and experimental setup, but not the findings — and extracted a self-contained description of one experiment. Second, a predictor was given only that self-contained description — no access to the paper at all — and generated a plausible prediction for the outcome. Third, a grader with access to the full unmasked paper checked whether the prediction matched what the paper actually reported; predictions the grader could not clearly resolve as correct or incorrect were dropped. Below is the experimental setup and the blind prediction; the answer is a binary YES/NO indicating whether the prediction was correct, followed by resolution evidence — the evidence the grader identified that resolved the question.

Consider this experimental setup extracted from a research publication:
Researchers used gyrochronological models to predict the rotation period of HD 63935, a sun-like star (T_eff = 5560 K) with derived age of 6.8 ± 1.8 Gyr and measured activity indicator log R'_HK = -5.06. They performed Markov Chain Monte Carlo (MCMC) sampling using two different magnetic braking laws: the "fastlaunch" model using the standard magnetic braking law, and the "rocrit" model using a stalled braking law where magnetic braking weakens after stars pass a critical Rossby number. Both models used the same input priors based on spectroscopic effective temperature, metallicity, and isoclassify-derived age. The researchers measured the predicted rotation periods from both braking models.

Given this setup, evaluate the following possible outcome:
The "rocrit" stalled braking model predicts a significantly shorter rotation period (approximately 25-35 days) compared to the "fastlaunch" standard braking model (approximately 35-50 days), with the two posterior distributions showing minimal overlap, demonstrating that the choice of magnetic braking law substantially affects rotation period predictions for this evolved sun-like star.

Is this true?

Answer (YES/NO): NO